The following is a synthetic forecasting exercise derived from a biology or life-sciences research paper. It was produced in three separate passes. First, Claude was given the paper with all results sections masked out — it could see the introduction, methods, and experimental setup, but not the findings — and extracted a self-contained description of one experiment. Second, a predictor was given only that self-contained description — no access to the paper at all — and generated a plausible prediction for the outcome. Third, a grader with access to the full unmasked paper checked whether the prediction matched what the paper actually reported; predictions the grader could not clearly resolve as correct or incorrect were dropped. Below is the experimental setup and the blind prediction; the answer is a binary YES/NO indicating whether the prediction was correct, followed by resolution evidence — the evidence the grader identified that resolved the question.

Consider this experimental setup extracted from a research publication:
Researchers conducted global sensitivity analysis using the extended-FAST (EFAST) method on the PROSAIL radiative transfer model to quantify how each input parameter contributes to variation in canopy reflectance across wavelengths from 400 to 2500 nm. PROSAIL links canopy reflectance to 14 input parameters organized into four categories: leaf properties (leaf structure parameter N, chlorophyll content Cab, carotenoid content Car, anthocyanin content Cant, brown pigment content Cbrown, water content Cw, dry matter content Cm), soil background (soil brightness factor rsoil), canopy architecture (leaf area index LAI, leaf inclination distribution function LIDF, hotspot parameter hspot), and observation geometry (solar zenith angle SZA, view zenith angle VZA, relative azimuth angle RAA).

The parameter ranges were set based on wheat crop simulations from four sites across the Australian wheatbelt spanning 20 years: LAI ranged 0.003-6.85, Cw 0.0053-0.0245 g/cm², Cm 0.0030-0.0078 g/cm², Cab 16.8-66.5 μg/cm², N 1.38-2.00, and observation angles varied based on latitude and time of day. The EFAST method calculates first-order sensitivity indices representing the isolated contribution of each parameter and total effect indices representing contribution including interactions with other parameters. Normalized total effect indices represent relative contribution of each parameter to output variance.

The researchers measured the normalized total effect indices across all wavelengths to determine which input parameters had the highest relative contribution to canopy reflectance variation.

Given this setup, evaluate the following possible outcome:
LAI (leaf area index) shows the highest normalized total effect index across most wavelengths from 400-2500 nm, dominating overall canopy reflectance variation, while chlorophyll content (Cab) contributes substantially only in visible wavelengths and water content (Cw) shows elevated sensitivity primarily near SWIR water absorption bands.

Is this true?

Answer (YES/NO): YES